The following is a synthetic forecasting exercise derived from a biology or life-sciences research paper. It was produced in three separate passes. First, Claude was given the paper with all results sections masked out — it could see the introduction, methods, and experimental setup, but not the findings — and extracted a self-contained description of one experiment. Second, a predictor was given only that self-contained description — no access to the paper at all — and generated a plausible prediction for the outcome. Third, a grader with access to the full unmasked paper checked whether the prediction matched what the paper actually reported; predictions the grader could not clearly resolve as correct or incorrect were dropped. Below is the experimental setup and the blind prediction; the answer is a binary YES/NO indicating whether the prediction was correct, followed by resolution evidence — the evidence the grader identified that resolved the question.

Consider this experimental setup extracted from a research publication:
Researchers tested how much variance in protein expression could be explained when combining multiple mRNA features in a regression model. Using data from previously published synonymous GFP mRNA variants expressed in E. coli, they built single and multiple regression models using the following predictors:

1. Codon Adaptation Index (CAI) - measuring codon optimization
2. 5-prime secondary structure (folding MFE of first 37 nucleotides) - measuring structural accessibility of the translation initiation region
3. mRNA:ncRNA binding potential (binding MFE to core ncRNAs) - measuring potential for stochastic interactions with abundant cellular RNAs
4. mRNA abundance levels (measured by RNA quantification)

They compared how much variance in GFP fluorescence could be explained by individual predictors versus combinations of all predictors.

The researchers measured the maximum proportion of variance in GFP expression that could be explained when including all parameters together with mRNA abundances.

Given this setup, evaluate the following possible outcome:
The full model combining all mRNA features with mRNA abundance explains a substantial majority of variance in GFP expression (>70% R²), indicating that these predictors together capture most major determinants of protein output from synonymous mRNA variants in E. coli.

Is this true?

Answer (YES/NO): NO